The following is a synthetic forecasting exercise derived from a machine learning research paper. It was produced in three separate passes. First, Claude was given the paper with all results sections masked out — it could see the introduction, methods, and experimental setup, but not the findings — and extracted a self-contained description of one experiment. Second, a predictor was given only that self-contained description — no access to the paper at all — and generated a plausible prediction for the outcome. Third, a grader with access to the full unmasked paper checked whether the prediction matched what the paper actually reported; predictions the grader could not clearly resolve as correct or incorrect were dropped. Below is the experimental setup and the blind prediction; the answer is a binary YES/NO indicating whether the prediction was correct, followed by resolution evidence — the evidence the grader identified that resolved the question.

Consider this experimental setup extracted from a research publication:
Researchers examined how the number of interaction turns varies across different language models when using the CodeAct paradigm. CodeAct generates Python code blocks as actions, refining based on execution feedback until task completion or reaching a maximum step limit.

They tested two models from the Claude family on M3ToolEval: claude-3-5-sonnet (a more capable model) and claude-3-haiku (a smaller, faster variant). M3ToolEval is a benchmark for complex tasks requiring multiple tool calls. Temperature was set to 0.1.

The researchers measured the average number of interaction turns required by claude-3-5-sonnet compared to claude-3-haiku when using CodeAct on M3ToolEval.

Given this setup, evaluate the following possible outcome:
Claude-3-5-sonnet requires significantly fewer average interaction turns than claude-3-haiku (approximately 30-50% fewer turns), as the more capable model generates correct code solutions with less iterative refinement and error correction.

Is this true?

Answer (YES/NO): YES